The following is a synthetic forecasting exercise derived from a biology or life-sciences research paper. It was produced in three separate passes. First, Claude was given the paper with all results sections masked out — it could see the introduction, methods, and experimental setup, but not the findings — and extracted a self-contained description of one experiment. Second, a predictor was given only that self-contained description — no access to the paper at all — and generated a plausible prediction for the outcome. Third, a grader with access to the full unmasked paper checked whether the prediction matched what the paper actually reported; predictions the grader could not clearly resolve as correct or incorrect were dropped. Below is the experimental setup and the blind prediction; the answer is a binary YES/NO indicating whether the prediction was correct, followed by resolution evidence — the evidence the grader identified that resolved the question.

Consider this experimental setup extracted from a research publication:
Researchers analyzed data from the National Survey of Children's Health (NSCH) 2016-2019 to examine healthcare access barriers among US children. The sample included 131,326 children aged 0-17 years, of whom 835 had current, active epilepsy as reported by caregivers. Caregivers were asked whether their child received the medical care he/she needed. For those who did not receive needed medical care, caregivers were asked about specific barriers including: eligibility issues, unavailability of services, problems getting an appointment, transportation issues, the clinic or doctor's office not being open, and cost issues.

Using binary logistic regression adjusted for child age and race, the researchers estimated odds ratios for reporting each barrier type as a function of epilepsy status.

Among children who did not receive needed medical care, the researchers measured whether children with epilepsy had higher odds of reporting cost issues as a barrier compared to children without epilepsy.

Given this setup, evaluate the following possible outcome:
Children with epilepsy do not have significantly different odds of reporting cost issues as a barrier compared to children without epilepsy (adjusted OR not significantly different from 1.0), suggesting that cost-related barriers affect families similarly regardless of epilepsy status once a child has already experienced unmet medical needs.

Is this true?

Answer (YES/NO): YES